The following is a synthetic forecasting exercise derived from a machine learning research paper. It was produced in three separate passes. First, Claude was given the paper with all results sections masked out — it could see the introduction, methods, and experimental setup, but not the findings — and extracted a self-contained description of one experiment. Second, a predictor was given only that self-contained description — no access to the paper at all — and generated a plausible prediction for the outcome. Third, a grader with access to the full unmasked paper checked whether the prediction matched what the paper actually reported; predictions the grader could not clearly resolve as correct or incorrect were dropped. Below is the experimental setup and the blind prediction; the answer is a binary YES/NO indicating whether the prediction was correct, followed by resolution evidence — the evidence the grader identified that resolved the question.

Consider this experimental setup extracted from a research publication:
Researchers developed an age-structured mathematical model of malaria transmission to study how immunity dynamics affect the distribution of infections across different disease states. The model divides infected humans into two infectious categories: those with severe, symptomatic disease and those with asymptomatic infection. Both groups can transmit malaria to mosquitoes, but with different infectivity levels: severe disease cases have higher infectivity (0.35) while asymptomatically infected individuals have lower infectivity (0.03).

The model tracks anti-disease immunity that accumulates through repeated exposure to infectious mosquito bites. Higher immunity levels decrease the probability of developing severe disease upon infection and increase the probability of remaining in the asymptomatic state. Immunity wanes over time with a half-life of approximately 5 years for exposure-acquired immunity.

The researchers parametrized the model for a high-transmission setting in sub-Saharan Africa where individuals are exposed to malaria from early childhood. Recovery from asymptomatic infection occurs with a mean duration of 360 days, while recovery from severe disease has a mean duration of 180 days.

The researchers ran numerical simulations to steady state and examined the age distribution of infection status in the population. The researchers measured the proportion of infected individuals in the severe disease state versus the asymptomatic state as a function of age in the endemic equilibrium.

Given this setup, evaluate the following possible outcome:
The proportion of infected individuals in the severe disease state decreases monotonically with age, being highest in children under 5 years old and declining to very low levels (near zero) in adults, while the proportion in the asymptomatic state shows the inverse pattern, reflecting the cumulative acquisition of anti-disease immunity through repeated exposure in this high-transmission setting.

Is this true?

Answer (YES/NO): NO